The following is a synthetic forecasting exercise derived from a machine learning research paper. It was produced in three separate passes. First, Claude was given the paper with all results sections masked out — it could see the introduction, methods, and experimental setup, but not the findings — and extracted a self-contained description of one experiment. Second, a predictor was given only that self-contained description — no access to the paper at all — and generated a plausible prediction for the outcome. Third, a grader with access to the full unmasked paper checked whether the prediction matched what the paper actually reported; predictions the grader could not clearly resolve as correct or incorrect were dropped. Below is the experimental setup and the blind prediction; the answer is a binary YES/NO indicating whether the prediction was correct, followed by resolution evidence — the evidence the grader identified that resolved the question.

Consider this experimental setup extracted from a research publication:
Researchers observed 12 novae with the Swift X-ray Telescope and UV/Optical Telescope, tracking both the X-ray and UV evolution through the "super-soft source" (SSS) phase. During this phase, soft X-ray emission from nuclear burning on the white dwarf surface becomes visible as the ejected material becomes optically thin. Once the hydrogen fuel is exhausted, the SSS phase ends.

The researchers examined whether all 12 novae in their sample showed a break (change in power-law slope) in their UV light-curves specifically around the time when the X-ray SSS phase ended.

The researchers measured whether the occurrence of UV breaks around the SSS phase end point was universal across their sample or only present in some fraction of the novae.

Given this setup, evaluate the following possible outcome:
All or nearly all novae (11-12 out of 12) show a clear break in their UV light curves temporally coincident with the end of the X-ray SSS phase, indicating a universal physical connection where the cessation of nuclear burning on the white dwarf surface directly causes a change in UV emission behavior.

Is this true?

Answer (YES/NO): YES